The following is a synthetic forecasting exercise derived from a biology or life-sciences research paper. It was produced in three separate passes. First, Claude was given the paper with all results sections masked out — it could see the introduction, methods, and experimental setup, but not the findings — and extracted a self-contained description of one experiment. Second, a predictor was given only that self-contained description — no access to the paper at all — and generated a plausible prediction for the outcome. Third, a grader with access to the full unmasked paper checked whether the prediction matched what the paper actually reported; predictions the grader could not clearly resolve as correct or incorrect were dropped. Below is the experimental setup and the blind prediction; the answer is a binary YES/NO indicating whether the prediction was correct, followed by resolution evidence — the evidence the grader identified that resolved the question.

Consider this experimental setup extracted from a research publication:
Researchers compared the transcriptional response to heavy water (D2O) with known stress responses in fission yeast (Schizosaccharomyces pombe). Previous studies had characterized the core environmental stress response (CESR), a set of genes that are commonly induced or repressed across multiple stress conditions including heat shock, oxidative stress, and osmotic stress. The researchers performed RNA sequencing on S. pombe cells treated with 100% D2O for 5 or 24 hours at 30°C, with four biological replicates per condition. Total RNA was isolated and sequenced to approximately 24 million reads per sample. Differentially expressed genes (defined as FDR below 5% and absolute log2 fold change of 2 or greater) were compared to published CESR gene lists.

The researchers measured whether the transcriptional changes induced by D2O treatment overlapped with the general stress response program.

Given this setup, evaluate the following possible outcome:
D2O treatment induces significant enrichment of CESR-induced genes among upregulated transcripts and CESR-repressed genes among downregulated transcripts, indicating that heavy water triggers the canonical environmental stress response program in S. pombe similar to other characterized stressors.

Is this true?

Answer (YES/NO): YES